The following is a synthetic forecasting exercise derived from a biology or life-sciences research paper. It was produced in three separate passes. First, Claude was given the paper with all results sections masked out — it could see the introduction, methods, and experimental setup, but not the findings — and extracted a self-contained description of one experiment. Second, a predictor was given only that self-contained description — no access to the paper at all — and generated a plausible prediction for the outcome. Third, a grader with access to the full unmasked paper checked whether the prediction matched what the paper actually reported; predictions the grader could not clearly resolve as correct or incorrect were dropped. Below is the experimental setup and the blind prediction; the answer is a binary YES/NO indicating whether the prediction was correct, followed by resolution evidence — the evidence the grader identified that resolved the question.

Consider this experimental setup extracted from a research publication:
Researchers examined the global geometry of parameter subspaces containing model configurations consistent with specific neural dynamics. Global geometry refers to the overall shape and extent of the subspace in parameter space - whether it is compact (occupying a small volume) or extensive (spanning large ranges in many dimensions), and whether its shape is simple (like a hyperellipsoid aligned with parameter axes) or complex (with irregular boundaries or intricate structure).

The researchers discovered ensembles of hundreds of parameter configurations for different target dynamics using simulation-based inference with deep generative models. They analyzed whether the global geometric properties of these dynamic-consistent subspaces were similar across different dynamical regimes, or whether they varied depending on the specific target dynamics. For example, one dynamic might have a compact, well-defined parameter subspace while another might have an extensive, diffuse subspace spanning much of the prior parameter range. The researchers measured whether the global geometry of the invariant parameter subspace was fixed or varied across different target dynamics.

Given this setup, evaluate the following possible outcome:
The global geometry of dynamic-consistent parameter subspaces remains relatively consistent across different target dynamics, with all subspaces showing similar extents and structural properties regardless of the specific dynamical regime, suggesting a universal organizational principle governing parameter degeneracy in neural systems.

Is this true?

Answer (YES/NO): NO